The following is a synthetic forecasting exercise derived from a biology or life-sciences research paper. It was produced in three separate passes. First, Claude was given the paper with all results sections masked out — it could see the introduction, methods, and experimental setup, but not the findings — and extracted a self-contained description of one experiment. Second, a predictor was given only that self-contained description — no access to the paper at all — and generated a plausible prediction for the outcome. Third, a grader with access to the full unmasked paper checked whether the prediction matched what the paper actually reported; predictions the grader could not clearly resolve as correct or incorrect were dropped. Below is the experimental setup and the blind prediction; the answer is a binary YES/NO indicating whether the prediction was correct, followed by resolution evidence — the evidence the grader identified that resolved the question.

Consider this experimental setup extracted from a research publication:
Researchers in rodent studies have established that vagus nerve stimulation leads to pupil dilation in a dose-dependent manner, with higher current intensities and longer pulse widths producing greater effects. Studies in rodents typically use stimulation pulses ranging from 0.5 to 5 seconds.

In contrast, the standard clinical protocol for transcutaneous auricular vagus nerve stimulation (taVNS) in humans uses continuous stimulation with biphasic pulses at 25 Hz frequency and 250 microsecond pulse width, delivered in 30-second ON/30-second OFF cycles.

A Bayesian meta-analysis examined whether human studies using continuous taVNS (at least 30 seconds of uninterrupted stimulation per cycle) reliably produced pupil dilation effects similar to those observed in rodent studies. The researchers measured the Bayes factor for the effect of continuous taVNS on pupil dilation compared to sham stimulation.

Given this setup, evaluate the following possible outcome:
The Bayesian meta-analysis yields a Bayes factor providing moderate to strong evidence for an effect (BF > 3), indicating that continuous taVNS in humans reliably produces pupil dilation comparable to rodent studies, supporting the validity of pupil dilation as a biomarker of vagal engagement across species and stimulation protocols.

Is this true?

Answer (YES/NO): NO